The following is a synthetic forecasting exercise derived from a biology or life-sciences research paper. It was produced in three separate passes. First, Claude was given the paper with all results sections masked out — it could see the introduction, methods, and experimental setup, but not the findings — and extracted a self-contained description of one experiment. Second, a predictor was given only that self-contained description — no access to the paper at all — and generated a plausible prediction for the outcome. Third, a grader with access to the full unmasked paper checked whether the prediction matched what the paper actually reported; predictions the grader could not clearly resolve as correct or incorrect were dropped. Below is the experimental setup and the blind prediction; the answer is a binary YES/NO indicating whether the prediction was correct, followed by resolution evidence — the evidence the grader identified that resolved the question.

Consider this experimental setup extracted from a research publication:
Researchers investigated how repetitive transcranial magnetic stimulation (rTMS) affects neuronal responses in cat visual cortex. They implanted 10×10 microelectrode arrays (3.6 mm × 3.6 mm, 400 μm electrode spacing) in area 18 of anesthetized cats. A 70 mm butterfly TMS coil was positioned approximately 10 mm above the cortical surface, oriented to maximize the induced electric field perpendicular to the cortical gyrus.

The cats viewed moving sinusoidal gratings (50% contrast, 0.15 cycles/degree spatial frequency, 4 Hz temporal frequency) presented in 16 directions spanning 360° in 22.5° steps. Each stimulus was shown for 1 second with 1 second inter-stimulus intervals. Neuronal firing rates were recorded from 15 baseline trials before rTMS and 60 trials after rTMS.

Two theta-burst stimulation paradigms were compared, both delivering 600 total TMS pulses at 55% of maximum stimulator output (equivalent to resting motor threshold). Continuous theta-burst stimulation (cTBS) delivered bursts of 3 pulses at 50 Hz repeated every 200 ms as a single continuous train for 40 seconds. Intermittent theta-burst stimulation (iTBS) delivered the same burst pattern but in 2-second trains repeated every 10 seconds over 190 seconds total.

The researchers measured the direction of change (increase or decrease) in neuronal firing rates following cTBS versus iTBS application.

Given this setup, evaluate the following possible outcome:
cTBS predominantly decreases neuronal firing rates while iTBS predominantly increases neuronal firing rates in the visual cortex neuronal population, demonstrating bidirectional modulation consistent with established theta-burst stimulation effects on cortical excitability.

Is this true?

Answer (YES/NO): YES